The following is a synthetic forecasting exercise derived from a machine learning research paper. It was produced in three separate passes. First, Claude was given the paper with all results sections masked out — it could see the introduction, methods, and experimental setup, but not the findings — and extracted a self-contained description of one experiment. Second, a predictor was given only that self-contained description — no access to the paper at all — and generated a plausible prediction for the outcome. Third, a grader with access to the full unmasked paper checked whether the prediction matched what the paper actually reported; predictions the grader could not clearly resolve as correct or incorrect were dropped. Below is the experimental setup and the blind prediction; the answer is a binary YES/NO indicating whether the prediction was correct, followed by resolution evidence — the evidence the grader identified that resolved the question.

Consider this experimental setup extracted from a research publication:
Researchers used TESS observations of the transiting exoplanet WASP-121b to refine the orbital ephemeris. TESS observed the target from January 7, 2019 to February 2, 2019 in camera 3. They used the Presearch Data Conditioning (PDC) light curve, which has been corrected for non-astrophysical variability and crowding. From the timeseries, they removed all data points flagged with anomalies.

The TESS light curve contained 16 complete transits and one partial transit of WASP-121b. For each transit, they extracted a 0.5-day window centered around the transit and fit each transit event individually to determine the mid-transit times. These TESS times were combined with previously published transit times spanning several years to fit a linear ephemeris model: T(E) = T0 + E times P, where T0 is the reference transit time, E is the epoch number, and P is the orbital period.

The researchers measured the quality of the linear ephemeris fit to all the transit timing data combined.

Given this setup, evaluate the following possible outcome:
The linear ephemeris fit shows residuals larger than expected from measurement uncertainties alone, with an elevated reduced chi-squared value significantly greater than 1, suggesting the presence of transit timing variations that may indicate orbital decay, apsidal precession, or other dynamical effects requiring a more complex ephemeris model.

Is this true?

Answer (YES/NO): NO